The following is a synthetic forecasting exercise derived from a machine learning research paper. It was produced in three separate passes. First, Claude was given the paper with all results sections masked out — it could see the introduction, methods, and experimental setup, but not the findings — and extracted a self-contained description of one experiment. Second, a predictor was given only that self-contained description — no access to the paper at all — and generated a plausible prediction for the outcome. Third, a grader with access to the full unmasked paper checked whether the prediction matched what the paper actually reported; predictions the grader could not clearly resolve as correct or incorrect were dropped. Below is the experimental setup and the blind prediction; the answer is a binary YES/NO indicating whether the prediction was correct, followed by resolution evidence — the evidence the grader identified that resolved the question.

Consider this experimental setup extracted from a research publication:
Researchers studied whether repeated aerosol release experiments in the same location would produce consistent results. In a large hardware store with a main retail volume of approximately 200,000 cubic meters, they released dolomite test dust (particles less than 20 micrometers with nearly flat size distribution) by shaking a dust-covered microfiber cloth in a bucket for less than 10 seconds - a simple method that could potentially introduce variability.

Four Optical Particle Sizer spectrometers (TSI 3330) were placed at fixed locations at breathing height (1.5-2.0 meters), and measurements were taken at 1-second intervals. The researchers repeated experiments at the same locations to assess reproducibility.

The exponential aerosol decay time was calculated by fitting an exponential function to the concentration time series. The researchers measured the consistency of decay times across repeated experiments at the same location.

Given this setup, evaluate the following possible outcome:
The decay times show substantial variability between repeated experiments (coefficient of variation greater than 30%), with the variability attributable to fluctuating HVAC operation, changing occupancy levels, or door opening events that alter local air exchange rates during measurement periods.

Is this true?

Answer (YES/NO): NO